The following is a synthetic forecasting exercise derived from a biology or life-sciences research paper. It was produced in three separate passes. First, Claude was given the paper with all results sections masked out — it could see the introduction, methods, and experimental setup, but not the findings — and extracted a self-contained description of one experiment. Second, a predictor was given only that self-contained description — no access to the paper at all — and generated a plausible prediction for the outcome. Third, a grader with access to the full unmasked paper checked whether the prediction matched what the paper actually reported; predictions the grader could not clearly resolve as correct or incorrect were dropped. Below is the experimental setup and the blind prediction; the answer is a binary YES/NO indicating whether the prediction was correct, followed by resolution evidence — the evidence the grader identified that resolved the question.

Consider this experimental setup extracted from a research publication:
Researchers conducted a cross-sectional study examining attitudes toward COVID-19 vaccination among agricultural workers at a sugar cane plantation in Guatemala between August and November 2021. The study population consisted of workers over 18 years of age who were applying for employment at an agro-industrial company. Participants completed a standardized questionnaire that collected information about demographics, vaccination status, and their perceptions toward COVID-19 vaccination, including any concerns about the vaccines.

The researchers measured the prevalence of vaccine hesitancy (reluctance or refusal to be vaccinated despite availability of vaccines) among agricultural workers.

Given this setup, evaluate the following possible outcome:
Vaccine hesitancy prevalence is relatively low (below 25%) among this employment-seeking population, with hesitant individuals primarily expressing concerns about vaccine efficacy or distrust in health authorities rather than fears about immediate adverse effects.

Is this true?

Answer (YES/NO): NO